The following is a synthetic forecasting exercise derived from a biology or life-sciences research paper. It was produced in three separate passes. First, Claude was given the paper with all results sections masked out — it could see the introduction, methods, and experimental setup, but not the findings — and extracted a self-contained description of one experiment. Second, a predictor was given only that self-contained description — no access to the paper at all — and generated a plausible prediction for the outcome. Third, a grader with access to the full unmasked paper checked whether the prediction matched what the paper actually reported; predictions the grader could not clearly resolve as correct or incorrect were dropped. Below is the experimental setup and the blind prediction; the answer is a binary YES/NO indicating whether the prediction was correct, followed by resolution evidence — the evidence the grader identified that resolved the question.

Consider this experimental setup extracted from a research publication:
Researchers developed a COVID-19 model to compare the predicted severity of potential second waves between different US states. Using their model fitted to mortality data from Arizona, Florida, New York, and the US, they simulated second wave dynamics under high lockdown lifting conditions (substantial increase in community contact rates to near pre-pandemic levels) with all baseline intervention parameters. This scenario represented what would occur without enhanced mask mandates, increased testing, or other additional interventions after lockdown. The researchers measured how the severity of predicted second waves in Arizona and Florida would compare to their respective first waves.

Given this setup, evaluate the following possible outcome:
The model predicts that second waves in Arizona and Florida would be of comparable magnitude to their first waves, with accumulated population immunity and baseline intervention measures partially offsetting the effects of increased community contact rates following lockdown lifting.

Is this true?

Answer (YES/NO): NO